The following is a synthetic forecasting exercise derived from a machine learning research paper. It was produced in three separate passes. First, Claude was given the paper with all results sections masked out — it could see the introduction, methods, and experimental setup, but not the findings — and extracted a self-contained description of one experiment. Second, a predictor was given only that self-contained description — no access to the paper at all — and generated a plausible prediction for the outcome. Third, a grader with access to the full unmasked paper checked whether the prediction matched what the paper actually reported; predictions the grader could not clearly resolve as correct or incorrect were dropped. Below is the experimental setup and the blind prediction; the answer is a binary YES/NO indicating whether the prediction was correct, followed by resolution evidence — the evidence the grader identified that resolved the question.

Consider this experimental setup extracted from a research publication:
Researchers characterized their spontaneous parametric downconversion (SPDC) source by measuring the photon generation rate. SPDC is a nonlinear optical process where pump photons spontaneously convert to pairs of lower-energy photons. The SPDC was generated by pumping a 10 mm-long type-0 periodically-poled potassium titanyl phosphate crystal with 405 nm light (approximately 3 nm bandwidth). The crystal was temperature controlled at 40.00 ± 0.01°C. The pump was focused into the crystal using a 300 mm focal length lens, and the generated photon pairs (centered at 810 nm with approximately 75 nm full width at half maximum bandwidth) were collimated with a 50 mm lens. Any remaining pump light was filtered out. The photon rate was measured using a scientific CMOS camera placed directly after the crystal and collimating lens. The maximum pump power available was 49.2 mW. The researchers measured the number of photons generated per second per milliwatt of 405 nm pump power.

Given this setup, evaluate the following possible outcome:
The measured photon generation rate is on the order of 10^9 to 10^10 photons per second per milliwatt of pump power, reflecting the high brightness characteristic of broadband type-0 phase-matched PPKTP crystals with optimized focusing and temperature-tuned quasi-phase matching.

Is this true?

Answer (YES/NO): YES